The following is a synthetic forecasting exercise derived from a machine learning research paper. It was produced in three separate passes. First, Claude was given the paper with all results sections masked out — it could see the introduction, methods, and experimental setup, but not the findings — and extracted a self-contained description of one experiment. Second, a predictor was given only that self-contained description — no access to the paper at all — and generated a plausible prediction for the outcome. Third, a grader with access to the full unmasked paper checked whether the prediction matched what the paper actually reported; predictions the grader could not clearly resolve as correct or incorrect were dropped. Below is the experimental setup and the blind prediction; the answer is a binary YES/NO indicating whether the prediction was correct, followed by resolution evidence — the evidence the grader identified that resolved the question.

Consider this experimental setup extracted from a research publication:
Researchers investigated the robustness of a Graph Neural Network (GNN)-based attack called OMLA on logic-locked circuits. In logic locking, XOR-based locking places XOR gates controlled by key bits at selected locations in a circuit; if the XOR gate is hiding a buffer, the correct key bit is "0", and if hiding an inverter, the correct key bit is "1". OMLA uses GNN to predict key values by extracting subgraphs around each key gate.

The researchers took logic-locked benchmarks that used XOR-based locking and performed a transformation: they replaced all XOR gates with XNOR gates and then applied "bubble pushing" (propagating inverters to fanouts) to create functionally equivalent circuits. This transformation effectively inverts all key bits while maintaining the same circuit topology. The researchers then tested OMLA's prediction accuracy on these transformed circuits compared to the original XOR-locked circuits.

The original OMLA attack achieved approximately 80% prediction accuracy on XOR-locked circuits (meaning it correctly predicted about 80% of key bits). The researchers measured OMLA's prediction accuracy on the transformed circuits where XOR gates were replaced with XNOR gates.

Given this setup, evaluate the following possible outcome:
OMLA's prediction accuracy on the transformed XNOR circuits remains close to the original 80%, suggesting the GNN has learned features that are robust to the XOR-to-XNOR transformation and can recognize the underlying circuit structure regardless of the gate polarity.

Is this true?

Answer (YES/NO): NO